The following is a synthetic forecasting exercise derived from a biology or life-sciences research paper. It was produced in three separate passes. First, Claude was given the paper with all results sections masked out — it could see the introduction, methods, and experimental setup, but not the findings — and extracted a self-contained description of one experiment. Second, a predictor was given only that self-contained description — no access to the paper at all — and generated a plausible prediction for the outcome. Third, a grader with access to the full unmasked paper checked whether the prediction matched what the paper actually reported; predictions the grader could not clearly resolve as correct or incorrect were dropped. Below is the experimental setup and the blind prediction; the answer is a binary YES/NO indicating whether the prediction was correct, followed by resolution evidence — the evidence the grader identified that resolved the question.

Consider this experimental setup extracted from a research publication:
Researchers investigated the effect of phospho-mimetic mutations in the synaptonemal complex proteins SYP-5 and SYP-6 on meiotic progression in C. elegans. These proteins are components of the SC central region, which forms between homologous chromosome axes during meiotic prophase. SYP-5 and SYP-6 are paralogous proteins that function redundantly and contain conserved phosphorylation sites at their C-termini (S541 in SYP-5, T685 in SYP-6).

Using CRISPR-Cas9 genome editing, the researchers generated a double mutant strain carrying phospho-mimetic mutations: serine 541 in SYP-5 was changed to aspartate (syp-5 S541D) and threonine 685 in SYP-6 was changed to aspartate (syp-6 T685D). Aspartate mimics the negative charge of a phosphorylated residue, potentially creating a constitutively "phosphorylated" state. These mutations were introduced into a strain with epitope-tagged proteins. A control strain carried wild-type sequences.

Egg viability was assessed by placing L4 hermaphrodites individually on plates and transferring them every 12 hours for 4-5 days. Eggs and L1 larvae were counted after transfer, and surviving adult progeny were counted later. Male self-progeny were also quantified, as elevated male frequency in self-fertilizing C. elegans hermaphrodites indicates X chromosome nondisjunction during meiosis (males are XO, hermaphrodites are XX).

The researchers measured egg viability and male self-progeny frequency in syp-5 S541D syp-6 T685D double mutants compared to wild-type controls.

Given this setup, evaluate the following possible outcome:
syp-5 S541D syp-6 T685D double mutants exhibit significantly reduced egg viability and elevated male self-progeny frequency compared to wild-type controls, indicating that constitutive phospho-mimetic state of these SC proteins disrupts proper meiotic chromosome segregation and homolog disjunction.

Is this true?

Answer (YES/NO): YES